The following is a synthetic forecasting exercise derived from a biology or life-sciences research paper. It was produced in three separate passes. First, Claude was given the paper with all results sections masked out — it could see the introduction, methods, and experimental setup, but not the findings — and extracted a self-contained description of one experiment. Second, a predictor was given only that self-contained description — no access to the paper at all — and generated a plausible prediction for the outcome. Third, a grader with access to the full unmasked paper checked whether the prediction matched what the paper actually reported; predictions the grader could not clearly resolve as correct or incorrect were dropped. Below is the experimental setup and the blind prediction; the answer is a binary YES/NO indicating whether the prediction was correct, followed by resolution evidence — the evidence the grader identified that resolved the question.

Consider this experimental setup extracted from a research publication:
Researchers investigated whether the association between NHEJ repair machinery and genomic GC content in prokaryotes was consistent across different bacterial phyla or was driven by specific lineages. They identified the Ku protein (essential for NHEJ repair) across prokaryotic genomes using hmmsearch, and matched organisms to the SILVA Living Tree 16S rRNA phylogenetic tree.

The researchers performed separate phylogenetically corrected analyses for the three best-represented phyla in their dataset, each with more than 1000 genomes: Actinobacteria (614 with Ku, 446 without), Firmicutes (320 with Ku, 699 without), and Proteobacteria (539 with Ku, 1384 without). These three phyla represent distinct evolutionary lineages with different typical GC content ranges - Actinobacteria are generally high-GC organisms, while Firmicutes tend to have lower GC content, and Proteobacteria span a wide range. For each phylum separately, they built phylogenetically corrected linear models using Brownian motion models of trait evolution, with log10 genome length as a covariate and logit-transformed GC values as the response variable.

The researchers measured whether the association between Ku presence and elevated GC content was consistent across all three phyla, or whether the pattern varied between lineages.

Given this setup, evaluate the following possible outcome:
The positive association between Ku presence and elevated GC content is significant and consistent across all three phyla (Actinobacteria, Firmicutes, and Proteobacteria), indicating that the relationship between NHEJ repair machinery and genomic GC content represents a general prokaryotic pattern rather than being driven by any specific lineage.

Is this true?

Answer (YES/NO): YES